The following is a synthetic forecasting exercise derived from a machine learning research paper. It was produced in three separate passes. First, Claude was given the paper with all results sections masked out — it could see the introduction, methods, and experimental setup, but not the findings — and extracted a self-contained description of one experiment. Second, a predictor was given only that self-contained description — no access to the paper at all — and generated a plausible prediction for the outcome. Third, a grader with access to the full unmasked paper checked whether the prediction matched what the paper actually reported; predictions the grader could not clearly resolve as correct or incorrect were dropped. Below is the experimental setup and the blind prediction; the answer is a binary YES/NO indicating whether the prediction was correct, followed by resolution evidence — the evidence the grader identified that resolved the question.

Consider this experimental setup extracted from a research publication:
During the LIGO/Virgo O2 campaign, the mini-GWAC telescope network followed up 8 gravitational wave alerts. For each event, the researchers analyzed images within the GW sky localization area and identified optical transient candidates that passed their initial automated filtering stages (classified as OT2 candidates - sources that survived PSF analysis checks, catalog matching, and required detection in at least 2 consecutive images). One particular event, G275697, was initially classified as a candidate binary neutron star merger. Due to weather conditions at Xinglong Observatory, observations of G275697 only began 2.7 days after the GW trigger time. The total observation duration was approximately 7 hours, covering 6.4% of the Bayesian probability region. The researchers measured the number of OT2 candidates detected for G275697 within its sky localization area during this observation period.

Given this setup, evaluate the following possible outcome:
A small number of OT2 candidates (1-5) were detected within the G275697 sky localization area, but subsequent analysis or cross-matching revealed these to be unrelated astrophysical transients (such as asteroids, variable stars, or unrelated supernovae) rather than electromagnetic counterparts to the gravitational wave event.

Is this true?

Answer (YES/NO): NO